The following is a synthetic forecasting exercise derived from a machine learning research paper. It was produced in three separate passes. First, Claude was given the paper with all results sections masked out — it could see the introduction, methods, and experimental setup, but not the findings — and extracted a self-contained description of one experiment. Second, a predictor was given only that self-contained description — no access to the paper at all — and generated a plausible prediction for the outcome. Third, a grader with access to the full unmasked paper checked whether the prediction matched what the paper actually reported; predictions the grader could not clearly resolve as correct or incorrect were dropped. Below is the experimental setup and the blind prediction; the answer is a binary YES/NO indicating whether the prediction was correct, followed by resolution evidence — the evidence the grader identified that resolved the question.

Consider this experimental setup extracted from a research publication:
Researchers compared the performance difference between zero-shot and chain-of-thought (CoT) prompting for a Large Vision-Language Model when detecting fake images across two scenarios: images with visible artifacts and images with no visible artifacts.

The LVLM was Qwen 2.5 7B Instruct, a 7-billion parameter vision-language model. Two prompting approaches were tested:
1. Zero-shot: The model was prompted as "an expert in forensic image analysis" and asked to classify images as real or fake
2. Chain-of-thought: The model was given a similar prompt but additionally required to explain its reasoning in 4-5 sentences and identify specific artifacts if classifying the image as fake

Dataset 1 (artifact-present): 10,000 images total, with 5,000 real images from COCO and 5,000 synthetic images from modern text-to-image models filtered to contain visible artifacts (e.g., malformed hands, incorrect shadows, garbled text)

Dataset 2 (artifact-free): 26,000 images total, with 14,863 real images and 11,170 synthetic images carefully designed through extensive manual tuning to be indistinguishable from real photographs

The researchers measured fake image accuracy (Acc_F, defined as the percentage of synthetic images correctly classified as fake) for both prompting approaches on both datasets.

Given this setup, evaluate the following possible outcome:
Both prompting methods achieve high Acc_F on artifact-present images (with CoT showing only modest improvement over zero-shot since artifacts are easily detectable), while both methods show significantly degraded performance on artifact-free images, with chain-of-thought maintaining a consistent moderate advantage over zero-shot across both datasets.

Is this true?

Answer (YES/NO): NO